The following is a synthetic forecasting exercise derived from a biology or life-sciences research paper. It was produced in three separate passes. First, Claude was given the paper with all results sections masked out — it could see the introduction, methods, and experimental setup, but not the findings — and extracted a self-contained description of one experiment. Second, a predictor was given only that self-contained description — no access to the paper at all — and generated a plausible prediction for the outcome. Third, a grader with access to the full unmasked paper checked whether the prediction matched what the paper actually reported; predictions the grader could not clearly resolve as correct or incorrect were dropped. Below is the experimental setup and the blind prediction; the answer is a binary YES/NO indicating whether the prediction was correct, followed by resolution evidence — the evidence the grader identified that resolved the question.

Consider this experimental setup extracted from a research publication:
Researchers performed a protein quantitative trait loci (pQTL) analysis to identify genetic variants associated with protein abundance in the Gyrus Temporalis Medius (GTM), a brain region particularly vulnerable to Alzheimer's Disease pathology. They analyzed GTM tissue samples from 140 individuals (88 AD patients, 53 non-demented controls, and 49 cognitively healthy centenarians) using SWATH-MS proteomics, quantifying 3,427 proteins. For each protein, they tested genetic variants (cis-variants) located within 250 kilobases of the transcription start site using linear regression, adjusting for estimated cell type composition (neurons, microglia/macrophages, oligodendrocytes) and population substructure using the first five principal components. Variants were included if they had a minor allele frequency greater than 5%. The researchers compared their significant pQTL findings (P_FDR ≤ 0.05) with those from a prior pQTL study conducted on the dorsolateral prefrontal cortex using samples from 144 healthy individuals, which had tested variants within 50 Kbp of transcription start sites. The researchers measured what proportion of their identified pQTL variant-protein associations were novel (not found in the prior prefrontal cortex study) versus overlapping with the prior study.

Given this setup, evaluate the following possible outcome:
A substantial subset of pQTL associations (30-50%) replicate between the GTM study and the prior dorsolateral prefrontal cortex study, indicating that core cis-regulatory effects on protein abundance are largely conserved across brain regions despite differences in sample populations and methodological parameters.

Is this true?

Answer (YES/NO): YES